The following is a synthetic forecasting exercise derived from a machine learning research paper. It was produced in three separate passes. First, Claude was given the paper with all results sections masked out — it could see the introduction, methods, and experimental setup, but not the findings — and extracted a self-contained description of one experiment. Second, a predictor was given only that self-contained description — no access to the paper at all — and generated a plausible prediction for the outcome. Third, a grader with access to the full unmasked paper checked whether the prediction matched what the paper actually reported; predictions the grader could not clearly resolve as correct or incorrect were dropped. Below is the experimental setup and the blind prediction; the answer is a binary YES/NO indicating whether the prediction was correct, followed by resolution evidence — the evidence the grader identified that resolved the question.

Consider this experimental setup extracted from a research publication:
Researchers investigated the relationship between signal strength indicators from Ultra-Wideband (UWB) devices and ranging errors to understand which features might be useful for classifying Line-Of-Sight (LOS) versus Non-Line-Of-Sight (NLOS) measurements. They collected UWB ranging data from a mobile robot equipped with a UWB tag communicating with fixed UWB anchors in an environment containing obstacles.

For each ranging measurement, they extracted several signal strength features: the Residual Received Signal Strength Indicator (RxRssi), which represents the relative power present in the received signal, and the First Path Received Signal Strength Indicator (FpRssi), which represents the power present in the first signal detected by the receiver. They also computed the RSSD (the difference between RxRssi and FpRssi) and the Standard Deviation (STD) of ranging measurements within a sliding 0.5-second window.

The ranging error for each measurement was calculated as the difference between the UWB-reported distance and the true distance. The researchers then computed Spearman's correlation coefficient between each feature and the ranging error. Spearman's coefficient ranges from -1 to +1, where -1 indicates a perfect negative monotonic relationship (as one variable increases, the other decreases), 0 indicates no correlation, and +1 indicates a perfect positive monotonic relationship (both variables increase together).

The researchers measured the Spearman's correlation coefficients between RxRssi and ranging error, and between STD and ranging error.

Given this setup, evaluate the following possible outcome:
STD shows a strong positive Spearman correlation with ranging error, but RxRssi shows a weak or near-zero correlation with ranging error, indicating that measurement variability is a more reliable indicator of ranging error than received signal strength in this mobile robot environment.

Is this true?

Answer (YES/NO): NO